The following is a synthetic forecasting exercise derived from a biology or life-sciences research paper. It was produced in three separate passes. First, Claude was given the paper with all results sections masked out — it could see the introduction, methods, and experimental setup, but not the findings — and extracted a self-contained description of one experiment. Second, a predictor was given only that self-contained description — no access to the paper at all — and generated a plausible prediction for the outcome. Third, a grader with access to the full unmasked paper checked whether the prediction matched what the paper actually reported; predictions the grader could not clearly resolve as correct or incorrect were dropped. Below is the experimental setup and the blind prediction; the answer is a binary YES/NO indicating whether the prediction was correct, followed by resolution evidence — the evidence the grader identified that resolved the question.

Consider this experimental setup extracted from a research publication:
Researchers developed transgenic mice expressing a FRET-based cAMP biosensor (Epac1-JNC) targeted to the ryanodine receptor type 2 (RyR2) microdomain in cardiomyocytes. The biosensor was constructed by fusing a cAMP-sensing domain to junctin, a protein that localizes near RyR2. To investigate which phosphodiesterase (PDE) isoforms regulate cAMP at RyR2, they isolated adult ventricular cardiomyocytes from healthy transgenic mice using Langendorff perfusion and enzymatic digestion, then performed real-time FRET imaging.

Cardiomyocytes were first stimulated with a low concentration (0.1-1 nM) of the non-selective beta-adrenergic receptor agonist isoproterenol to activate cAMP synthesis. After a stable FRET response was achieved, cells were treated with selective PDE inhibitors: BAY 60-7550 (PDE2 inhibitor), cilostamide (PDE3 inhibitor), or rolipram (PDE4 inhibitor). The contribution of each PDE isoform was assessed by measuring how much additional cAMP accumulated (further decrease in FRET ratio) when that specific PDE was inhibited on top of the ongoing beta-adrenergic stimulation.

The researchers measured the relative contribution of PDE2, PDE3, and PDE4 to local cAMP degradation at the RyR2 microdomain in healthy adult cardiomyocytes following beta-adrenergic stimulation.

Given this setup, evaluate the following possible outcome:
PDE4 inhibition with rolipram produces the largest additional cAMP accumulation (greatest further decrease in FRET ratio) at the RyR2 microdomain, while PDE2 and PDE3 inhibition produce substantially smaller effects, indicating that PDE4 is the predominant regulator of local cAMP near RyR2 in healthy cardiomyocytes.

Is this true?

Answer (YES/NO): YES